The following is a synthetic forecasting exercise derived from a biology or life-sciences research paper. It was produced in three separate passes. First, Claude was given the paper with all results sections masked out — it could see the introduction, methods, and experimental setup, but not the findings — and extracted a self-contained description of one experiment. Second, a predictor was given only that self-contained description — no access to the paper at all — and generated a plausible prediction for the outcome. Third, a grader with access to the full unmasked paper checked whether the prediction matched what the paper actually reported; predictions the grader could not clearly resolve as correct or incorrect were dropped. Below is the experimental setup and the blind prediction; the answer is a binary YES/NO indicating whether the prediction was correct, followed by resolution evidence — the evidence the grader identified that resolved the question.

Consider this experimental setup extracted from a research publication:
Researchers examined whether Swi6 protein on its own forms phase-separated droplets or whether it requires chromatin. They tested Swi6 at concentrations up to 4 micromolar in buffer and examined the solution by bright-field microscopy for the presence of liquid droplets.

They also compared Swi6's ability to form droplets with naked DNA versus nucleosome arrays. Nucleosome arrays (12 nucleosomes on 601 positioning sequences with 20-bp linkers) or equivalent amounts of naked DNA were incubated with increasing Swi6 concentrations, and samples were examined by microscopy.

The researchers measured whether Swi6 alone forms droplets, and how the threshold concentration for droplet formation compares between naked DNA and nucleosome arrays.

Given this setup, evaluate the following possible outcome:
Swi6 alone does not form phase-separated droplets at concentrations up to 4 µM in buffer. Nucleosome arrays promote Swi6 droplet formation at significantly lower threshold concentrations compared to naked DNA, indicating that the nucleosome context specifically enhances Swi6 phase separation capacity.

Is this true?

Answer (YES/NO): YES